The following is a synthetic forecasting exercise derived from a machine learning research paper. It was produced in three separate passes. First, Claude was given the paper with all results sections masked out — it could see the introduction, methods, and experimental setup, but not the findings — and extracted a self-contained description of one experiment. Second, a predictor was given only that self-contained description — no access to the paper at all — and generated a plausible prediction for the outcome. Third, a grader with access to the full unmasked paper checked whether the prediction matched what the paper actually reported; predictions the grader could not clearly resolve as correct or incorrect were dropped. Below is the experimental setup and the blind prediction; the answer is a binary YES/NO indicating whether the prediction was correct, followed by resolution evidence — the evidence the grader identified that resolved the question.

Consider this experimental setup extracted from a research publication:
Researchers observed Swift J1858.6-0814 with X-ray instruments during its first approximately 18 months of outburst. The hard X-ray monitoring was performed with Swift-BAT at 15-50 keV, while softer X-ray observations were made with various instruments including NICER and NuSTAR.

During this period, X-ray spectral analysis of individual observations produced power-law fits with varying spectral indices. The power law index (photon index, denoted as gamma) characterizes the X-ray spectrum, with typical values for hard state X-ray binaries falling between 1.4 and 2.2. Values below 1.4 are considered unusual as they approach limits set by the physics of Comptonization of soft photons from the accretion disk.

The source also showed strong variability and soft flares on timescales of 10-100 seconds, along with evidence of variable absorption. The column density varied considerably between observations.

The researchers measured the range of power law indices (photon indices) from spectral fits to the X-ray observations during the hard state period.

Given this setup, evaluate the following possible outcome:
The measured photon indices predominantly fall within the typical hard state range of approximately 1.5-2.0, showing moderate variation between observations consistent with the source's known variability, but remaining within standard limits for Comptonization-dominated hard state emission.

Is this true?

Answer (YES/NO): NO